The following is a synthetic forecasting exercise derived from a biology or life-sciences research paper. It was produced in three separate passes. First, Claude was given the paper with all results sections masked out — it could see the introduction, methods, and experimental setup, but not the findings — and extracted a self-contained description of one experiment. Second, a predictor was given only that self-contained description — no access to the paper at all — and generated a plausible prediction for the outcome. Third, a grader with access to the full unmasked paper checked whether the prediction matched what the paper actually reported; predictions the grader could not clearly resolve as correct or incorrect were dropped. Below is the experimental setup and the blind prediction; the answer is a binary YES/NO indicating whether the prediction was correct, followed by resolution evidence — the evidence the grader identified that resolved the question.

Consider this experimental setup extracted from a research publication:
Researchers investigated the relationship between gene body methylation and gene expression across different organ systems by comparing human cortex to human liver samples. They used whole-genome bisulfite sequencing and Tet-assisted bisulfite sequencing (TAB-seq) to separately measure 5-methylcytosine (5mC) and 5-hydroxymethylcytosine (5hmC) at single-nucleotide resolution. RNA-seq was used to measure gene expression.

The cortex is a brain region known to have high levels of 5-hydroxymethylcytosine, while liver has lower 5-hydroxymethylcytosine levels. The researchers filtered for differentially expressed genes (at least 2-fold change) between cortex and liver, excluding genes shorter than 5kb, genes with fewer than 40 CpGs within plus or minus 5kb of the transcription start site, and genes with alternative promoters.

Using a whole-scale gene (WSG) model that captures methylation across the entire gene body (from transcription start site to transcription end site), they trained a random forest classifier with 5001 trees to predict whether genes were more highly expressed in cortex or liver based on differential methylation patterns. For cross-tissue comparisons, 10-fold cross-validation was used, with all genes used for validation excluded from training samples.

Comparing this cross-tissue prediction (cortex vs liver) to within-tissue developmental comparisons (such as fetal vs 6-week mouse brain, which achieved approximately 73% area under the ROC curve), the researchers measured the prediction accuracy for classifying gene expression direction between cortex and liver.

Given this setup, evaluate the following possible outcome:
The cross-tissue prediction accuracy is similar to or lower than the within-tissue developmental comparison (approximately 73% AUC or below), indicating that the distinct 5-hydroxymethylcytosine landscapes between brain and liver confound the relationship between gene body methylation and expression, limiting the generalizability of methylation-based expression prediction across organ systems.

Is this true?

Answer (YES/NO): NO